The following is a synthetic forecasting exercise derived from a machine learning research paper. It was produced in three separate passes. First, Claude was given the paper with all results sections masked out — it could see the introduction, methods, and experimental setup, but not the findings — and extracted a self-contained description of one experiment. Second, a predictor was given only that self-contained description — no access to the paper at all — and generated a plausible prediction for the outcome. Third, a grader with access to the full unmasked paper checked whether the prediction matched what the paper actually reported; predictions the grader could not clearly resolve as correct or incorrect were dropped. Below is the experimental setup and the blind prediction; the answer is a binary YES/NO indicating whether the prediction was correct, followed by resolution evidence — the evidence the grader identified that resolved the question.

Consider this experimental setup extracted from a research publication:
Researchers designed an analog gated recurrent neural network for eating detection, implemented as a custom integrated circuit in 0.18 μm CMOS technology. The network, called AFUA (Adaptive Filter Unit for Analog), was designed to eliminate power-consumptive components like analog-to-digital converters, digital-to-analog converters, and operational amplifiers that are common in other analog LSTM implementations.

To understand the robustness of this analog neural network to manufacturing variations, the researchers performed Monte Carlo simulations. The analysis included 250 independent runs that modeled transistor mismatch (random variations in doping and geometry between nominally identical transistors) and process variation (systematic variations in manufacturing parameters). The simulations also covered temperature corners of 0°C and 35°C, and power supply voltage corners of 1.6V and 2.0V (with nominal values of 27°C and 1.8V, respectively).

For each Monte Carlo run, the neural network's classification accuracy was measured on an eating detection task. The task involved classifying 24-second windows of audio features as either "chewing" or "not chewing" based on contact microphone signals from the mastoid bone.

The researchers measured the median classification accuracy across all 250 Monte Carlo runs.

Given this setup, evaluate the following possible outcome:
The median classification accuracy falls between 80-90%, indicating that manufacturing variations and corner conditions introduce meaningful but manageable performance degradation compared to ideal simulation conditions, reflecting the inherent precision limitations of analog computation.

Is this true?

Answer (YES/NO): NO